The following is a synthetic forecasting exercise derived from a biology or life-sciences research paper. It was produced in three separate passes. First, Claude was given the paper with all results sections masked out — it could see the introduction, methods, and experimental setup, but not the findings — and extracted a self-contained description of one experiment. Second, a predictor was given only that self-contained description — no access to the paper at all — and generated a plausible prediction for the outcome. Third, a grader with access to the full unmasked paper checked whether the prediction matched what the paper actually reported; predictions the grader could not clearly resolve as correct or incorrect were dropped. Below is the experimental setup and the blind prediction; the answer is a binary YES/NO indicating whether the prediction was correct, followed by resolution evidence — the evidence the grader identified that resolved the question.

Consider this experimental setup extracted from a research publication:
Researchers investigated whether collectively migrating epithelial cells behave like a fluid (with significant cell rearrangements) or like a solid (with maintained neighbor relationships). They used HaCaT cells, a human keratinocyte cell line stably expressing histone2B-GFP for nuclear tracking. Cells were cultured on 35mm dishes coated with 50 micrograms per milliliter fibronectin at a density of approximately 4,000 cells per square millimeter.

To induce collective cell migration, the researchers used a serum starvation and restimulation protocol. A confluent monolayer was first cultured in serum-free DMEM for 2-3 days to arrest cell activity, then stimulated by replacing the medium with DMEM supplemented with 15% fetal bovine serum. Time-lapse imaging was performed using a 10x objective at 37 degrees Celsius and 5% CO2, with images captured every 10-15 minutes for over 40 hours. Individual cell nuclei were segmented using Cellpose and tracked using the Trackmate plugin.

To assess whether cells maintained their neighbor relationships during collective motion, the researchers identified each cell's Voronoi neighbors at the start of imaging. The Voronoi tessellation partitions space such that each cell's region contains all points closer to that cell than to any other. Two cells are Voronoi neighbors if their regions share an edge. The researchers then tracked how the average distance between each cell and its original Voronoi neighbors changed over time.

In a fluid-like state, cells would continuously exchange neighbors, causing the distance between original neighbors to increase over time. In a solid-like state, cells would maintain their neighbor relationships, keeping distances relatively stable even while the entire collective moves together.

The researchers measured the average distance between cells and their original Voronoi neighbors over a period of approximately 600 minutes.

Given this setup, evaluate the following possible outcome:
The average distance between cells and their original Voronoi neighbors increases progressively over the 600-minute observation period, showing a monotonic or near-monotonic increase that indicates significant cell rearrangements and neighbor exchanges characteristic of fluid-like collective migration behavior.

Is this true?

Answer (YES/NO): NO